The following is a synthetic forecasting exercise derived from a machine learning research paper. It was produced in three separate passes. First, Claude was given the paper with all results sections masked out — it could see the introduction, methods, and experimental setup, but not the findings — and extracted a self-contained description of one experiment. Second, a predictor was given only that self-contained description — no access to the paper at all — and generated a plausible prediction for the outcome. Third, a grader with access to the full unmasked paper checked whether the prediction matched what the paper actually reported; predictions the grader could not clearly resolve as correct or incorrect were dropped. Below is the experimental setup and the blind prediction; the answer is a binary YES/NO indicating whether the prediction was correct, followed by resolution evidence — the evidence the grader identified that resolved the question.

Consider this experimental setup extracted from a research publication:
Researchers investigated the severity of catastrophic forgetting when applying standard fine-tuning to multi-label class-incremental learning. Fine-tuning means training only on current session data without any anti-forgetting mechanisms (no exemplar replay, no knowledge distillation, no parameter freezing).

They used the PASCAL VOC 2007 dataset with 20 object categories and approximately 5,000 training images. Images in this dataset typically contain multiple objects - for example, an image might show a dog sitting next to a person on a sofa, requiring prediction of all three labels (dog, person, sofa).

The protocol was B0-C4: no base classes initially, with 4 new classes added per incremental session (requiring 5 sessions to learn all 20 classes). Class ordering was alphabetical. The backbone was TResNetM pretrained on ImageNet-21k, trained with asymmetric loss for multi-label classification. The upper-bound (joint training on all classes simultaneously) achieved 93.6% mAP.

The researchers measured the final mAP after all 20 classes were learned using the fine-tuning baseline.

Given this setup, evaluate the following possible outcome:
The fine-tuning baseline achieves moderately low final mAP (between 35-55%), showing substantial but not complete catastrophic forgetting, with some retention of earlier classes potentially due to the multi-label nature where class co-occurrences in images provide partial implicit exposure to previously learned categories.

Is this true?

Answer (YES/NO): NO